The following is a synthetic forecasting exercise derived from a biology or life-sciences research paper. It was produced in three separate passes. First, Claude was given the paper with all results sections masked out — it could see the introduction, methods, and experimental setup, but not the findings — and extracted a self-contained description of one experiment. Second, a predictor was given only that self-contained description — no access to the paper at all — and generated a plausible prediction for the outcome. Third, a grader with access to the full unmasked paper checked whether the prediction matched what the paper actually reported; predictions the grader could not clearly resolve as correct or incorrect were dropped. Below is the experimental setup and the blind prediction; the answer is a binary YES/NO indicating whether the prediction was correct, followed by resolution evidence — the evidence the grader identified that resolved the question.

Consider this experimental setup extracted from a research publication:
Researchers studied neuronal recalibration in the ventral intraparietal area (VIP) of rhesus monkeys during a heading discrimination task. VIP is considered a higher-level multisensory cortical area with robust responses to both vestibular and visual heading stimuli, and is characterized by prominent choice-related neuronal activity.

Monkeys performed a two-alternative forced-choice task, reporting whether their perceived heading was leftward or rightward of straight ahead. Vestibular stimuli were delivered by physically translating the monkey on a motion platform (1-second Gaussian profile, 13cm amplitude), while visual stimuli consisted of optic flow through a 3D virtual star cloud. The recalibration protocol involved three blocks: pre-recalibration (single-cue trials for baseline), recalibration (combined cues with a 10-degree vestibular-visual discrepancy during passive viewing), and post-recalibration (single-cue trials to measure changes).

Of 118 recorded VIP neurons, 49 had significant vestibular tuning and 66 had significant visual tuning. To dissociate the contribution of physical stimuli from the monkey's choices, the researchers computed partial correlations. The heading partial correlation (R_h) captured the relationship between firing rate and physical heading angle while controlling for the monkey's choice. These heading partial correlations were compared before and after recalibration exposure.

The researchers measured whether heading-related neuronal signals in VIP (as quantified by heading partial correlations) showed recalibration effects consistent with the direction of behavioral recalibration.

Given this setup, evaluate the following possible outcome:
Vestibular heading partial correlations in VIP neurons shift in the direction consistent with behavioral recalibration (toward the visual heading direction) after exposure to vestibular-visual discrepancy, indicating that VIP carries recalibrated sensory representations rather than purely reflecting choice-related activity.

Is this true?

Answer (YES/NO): NO